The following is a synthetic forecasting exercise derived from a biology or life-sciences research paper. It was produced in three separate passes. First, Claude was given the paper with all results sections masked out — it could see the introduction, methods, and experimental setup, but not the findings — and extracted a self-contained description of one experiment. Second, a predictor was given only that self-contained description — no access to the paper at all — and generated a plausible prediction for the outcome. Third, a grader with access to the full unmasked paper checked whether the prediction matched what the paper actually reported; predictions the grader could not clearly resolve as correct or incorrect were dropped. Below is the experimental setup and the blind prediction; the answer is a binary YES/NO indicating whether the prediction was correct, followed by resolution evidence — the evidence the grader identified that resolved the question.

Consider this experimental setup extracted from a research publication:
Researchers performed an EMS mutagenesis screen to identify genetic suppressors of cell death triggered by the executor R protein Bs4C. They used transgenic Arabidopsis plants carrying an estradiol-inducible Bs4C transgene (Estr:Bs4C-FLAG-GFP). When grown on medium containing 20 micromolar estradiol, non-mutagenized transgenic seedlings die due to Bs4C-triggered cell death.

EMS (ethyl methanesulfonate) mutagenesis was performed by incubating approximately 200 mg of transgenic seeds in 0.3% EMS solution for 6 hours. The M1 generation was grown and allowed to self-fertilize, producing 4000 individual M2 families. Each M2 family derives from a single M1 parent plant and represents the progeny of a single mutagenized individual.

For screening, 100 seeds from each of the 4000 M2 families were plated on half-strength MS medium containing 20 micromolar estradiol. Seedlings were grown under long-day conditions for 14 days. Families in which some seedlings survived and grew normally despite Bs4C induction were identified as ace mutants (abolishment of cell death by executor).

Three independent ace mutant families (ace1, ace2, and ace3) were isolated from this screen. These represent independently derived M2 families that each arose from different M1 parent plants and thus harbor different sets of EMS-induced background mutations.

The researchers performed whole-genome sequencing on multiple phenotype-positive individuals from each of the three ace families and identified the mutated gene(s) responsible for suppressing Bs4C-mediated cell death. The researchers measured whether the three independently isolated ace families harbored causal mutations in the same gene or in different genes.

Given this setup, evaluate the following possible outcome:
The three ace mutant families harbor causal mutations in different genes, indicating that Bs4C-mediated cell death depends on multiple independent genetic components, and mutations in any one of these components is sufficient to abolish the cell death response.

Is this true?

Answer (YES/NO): NO